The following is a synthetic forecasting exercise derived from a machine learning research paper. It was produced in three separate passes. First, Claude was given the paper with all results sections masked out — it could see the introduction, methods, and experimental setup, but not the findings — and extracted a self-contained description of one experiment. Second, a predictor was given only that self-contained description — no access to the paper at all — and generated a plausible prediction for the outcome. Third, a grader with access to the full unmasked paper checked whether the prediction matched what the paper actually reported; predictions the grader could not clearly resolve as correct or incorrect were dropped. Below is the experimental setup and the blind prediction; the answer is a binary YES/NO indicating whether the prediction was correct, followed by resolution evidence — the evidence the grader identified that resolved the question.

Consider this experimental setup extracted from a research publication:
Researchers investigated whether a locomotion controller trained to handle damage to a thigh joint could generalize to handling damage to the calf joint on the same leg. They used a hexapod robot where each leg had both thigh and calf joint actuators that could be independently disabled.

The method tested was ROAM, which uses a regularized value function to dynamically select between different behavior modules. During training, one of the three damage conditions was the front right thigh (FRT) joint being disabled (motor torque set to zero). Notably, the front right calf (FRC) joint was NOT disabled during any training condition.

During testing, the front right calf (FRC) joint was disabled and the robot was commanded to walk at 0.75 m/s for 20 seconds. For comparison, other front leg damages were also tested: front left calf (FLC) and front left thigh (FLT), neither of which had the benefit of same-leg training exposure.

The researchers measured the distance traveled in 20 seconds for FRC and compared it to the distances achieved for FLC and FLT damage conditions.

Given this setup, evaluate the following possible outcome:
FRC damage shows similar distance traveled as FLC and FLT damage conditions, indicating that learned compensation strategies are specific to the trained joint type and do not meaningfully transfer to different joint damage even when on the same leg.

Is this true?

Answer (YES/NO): NO